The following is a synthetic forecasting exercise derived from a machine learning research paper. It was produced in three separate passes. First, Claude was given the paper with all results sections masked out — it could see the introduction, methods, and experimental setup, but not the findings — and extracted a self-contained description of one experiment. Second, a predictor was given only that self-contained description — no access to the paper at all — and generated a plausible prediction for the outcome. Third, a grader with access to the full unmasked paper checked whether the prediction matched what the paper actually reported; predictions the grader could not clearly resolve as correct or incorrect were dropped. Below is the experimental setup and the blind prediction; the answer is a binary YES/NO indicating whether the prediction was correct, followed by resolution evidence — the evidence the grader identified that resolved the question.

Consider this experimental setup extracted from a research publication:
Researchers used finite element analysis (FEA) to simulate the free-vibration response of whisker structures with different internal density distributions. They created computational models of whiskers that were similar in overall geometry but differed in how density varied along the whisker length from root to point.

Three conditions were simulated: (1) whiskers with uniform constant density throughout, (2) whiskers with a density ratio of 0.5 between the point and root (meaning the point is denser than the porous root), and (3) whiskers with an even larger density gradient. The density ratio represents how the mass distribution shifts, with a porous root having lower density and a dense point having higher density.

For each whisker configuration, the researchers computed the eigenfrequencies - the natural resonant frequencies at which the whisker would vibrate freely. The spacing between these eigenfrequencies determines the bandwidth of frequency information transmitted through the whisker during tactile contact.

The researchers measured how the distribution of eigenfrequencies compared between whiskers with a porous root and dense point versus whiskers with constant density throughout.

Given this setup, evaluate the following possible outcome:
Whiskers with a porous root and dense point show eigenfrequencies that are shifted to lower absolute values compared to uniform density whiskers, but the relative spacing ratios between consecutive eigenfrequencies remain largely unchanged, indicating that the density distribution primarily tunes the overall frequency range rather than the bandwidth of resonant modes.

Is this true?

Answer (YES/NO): NO